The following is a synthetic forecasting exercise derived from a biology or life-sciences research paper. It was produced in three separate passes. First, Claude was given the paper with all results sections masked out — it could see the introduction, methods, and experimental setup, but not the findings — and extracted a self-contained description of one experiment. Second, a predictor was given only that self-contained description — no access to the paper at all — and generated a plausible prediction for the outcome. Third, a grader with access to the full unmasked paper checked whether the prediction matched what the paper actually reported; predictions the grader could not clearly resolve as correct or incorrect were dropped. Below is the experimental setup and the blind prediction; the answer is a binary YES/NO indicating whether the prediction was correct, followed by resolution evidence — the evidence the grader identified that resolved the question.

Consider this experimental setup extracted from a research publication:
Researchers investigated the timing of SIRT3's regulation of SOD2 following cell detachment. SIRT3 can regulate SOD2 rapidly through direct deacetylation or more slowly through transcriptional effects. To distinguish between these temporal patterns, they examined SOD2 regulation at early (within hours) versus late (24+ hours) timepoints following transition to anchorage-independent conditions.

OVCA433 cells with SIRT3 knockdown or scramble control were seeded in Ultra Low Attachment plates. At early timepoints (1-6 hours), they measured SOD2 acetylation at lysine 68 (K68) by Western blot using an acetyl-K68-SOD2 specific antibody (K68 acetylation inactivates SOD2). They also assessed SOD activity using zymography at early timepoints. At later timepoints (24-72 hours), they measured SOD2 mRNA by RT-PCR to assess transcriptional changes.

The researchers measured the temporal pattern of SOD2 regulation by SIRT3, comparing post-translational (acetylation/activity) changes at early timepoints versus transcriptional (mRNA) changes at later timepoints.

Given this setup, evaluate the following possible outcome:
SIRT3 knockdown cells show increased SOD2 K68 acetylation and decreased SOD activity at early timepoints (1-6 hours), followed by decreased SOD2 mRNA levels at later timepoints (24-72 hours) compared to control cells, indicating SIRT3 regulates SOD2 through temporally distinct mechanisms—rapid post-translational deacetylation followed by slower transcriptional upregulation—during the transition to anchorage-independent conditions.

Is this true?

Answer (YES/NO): YES